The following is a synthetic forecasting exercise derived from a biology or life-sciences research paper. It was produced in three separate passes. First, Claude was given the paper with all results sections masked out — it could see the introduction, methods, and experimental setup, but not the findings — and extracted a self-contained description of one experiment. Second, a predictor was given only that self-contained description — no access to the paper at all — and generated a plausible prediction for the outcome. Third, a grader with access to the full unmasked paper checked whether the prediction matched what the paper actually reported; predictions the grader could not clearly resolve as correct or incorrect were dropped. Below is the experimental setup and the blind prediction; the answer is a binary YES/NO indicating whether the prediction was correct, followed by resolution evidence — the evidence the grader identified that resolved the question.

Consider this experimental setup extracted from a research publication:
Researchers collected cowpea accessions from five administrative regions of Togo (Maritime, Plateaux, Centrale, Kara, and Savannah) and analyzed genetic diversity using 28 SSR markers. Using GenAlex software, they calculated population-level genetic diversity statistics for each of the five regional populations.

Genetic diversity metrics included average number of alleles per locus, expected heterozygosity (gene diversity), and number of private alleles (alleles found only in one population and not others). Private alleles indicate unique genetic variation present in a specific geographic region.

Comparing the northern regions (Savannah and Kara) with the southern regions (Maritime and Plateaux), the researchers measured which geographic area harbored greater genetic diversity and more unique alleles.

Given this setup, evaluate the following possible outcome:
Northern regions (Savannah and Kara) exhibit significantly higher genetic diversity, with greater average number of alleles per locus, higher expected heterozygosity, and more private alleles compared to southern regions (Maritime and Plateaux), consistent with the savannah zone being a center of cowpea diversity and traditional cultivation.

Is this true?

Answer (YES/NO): NO